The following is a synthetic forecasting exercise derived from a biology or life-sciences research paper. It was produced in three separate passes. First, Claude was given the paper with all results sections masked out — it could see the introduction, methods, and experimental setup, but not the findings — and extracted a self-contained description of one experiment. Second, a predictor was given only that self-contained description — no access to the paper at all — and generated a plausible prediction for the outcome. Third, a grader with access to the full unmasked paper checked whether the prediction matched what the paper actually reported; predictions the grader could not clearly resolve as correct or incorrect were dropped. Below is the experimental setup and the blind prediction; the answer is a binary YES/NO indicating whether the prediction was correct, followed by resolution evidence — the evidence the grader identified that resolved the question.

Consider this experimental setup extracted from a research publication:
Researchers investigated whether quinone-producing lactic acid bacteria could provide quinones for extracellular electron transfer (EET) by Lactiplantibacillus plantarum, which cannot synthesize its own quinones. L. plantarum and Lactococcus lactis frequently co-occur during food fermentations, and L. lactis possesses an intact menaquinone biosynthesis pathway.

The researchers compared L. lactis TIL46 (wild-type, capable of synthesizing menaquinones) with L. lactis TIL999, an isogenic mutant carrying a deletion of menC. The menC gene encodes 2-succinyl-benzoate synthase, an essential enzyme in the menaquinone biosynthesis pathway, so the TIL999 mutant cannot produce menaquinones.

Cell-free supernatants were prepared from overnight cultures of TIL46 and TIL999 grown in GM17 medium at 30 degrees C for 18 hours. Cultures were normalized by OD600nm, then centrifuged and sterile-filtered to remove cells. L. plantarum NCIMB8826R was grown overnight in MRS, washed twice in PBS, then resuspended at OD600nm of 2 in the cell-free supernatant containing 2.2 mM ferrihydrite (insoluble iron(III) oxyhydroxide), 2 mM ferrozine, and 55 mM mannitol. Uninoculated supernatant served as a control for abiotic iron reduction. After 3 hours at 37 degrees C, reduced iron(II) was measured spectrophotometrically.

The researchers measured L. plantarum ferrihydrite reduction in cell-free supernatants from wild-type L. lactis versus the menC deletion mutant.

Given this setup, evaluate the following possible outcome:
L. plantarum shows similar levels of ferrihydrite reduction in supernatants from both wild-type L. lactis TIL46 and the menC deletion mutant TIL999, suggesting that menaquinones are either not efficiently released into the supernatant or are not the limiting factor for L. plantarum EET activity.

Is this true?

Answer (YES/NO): NO